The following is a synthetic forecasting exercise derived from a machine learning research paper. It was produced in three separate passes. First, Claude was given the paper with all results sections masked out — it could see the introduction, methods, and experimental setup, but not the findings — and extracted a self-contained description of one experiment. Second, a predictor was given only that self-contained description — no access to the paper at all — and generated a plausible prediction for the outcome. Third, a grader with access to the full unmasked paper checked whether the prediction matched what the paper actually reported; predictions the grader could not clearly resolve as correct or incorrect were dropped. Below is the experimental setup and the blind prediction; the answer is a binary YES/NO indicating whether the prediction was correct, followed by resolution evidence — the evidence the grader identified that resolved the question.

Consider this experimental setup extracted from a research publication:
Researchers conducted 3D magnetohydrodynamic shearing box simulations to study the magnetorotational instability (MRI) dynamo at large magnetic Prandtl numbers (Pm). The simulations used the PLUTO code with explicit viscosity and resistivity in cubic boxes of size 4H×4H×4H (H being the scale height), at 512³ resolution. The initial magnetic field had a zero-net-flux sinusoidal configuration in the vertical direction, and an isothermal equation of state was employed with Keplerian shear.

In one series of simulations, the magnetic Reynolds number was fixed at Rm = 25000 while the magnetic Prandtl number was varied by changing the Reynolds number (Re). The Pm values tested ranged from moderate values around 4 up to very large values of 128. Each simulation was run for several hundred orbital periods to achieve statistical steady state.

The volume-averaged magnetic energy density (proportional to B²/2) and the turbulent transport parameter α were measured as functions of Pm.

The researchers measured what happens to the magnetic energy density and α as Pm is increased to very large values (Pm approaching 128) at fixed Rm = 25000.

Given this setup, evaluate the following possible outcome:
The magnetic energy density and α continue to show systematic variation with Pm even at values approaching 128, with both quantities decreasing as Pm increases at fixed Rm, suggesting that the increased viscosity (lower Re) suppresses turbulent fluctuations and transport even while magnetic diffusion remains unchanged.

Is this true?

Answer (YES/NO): NO